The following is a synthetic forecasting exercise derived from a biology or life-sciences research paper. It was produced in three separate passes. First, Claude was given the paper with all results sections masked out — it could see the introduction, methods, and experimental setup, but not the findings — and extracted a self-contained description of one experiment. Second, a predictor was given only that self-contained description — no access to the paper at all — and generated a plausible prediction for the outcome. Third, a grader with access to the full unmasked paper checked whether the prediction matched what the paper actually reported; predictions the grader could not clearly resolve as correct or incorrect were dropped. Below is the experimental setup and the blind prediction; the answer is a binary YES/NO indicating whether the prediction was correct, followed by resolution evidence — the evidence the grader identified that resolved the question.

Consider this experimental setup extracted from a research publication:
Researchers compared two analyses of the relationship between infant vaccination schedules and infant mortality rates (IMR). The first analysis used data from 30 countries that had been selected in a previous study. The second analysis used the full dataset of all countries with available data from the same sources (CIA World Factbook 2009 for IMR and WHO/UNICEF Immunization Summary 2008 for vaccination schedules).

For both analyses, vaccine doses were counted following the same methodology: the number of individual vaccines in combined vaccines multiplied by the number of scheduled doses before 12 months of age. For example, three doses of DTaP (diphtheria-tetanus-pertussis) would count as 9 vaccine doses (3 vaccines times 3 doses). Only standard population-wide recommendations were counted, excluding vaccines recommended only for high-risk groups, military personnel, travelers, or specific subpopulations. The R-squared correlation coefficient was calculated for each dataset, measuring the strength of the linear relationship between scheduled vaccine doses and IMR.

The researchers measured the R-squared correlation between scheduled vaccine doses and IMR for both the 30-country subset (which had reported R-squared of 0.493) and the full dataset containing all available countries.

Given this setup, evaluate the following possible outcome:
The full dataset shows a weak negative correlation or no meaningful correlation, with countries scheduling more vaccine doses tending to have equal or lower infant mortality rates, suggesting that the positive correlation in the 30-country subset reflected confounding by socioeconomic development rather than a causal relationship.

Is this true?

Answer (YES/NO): NO